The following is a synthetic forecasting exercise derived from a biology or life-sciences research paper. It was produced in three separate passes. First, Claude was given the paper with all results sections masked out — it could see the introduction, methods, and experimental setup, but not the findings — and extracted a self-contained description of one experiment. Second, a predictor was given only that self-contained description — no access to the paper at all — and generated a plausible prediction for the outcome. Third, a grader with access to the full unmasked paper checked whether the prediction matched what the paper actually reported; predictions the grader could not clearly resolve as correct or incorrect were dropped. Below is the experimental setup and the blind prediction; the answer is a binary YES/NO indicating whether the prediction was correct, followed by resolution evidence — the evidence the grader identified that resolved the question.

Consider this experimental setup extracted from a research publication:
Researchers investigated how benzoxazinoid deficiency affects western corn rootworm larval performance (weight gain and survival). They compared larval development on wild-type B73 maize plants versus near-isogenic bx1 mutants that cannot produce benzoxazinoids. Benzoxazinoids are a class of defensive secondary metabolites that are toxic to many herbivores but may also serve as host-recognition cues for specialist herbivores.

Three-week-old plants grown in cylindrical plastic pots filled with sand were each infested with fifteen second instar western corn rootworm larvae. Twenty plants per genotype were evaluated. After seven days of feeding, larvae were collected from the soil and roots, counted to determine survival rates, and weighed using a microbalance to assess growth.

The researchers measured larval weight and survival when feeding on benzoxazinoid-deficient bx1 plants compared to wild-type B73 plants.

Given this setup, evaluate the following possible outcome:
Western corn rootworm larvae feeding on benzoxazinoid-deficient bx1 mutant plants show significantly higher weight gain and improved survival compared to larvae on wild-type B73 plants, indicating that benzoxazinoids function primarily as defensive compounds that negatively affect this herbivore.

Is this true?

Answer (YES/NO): NO